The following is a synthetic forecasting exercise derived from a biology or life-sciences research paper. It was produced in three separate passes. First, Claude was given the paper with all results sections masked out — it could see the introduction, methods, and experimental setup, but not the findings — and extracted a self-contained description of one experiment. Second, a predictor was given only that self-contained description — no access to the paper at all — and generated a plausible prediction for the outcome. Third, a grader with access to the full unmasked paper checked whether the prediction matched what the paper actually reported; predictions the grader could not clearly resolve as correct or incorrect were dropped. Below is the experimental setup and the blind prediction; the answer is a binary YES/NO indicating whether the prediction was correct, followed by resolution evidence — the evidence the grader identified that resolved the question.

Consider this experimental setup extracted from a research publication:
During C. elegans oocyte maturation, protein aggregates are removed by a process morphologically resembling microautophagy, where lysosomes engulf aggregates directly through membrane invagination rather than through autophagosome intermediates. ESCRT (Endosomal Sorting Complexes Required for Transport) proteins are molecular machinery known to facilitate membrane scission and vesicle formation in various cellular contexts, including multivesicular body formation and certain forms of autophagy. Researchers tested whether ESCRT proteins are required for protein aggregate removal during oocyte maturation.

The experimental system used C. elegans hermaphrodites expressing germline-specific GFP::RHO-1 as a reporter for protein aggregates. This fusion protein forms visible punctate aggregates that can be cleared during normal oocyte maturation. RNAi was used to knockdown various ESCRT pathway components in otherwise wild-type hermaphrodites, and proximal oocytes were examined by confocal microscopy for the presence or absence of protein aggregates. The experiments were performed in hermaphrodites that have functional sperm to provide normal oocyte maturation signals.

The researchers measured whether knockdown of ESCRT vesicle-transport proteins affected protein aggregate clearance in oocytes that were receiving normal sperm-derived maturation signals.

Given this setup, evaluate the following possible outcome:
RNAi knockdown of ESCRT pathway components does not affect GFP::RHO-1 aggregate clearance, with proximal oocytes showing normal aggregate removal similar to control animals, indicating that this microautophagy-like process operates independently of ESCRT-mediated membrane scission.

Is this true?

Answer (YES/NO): NO